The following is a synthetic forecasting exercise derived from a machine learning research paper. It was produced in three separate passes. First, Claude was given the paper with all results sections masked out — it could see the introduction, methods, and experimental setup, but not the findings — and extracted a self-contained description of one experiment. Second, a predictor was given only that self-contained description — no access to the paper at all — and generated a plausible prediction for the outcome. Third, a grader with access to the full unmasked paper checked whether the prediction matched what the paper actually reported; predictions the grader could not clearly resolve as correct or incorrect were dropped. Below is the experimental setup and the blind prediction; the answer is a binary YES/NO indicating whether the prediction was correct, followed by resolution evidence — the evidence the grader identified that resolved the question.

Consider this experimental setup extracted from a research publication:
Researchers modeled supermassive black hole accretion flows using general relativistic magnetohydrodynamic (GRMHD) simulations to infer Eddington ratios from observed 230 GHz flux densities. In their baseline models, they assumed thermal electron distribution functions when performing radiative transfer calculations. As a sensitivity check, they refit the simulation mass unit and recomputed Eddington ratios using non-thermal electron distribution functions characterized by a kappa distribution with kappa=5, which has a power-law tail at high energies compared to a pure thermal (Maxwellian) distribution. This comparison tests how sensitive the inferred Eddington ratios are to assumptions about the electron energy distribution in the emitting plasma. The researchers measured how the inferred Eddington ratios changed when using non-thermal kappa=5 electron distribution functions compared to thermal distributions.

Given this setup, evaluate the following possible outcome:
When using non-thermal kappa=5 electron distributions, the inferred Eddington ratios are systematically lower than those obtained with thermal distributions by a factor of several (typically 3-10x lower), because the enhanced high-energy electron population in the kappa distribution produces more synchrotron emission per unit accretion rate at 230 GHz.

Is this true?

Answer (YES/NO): NO